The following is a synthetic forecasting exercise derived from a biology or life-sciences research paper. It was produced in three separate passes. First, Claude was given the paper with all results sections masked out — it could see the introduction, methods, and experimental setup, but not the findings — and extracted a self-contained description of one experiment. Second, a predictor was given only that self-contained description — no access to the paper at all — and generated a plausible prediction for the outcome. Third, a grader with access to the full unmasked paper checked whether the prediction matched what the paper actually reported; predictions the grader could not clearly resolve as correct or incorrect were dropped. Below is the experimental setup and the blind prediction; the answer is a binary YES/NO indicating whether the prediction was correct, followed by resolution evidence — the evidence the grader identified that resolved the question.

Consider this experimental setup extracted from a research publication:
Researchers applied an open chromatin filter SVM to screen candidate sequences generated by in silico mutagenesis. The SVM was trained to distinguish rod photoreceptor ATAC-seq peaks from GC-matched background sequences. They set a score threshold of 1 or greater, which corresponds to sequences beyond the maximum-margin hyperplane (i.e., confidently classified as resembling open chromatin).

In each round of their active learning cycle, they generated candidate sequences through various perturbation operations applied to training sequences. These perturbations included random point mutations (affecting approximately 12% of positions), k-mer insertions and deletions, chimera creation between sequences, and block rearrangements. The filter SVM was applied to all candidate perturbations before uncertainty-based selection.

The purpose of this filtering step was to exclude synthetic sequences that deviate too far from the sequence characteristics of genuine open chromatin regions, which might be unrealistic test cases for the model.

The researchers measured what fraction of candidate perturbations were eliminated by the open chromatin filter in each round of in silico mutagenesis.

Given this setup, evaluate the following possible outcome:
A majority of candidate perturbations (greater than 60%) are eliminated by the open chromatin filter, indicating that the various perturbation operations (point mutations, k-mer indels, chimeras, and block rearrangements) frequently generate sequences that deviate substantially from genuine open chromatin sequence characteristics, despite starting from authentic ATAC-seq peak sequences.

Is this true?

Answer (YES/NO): NO